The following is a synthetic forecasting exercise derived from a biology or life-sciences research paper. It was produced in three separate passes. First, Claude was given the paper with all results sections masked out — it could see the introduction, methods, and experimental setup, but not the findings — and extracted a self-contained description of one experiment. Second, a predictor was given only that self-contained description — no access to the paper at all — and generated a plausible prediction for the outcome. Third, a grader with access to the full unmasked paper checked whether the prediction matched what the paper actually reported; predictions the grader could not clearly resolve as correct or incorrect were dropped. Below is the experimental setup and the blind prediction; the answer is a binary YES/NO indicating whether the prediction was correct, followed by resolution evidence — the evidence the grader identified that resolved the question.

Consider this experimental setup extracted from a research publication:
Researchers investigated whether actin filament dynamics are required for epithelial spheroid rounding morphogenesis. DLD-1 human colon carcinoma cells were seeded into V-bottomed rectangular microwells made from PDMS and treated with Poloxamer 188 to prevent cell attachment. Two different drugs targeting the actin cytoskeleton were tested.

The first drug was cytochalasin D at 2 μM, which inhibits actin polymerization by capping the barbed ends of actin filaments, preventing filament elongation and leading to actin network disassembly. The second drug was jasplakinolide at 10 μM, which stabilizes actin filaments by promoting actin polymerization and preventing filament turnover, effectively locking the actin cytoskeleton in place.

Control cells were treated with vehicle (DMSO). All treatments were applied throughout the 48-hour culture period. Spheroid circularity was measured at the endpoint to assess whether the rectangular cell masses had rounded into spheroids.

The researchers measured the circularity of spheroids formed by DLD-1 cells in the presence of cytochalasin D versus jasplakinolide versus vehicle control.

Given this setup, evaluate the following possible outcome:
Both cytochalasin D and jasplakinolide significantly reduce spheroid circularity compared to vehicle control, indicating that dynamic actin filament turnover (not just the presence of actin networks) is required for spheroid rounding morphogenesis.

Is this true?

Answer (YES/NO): YES